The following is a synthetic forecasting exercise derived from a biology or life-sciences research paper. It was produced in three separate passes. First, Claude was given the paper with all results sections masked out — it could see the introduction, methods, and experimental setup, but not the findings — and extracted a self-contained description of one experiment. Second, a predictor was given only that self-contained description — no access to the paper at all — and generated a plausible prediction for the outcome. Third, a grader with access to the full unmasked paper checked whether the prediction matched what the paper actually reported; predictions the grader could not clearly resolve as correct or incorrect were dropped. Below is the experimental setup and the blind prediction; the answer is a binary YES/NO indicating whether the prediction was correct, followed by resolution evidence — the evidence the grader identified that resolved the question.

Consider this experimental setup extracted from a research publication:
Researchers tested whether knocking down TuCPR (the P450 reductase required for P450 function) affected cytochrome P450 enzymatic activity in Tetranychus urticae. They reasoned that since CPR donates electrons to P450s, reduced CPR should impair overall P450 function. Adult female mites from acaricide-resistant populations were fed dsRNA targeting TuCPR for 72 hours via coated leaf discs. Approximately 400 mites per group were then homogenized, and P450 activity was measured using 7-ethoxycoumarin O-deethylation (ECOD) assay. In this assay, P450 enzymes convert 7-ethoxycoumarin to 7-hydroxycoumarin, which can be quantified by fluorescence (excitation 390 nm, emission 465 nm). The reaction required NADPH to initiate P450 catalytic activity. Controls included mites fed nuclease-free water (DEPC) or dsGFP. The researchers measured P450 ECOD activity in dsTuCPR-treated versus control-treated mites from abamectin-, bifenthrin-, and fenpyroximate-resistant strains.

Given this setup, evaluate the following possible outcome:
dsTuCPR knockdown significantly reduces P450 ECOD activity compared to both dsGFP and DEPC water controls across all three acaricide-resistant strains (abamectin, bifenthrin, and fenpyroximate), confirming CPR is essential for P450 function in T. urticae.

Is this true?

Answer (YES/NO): YES